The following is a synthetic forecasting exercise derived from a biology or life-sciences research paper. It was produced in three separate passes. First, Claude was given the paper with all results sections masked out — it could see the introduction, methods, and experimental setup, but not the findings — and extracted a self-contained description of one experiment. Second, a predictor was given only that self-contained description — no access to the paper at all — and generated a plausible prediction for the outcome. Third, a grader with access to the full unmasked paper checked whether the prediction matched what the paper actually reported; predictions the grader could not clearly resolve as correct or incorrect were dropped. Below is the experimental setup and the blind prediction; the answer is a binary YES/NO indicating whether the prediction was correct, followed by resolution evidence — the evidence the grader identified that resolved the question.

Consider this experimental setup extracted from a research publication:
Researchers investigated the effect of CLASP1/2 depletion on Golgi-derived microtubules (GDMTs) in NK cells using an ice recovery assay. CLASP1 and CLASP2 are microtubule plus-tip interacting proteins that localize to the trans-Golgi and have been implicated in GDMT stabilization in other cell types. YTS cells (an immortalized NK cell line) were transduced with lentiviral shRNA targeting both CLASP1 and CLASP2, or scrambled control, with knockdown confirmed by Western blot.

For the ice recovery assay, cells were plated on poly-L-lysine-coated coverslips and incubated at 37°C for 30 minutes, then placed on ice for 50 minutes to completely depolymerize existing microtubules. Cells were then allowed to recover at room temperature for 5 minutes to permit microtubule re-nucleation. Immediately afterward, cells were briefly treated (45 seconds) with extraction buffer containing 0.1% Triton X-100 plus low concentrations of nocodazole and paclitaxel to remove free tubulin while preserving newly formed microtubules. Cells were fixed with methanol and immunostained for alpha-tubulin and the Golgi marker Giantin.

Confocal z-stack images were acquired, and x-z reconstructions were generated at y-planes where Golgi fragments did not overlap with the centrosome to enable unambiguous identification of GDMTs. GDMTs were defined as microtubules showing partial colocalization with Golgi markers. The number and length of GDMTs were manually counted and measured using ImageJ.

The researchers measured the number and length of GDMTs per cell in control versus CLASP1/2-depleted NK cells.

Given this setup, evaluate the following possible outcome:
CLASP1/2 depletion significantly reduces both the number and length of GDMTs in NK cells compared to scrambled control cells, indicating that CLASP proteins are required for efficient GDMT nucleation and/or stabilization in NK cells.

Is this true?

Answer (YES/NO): YES